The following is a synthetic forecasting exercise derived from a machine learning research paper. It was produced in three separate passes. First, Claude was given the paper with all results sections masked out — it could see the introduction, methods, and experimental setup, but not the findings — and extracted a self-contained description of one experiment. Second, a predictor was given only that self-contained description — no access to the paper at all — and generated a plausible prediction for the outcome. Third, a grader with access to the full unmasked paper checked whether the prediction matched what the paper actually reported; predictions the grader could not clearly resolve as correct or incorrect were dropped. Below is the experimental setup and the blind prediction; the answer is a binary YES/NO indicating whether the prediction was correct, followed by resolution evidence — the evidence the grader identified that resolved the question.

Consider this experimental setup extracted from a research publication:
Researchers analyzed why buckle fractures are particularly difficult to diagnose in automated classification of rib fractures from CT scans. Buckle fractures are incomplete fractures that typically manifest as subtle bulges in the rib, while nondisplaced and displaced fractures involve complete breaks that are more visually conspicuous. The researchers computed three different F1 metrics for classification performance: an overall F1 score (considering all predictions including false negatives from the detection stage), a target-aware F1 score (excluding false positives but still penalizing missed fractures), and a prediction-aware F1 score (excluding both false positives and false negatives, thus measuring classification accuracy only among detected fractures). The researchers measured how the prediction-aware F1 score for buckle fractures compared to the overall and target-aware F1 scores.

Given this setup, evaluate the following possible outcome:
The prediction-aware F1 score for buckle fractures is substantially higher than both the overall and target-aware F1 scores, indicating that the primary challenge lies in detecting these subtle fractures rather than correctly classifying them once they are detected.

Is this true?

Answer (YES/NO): YES